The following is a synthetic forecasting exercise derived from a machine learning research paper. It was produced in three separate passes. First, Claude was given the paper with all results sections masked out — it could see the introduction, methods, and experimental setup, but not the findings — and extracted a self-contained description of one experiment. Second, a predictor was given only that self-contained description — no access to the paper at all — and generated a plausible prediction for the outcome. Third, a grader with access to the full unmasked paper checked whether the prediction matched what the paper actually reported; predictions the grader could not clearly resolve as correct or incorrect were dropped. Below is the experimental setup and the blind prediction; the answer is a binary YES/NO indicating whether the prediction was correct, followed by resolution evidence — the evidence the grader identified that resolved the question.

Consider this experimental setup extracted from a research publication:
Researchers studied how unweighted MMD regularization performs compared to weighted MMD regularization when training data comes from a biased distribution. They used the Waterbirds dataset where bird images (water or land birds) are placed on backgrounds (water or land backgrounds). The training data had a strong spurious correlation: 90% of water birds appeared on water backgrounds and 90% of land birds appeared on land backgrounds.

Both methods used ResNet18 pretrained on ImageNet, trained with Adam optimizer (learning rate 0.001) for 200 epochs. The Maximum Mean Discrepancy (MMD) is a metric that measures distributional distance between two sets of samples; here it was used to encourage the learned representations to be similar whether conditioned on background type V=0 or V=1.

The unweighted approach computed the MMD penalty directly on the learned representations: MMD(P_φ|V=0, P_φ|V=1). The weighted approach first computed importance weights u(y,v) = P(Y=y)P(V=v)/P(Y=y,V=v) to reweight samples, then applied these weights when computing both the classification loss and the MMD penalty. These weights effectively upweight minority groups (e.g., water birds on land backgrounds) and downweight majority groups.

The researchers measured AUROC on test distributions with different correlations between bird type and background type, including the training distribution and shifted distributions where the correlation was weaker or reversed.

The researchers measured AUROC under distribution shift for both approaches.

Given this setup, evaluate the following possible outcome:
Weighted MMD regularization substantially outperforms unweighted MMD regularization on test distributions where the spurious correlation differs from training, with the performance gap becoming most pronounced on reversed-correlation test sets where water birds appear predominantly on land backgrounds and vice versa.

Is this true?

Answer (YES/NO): YES